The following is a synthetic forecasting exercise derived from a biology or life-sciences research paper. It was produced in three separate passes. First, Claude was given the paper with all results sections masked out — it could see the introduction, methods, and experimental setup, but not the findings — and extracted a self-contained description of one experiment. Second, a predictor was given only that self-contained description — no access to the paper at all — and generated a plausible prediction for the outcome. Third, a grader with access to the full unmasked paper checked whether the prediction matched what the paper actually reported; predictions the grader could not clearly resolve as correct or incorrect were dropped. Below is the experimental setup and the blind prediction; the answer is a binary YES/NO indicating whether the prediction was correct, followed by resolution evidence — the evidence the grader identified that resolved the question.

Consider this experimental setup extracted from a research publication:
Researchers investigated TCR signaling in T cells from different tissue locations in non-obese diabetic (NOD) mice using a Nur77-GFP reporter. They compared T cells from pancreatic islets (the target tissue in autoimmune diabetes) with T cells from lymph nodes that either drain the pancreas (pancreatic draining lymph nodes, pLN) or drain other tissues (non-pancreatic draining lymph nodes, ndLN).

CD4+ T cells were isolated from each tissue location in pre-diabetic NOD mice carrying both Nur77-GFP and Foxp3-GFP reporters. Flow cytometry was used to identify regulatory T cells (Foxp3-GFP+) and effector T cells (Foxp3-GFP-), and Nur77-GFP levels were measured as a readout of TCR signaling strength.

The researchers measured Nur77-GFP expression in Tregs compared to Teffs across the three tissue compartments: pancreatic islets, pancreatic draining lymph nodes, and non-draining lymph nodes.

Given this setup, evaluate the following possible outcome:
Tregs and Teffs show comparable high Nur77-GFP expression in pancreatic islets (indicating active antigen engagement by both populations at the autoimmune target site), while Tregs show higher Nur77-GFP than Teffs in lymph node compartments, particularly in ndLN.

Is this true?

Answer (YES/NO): NO